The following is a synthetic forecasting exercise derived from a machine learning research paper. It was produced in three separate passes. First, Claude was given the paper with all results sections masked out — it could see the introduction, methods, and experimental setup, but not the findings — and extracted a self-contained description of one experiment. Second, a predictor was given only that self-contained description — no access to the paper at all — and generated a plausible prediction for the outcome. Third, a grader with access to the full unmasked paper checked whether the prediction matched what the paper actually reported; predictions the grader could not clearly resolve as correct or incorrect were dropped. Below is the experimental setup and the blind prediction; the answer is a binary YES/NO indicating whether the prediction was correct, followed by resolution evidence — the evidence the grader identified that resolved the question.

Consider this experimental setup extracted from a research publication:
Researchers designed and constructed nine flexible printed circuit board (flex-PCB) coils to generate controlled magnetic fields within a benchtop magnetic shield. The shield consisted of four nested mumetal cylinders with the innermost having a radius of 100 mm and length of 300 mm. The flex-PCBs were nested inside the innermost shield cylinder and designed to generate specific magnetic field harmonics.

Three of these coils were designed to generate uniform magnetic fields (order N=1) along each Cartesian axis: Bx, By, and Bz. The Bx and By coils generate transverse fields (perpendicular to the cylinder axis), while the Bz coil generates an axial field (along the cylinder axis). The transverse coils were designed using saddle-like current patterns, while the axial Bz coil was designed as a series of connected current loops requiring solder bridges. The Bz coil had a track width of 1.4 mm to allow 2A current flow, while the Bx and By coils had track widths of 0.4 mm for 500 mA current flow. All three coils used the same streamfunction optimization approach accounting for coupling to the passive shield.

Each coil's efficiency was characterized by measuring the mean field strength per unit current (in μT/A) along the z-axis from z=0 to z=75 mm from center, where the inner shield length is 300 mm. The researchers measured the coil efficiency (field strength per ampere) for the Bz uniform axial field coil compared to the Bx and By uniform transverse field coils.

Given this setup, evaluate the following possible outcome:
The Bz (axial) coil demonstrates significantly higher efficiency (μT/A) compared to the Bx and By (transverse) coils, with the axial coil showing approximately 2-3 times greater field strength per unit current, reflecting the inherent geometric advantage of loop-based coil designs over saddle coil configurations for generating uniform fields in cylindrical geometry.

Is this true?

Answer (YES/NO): NO